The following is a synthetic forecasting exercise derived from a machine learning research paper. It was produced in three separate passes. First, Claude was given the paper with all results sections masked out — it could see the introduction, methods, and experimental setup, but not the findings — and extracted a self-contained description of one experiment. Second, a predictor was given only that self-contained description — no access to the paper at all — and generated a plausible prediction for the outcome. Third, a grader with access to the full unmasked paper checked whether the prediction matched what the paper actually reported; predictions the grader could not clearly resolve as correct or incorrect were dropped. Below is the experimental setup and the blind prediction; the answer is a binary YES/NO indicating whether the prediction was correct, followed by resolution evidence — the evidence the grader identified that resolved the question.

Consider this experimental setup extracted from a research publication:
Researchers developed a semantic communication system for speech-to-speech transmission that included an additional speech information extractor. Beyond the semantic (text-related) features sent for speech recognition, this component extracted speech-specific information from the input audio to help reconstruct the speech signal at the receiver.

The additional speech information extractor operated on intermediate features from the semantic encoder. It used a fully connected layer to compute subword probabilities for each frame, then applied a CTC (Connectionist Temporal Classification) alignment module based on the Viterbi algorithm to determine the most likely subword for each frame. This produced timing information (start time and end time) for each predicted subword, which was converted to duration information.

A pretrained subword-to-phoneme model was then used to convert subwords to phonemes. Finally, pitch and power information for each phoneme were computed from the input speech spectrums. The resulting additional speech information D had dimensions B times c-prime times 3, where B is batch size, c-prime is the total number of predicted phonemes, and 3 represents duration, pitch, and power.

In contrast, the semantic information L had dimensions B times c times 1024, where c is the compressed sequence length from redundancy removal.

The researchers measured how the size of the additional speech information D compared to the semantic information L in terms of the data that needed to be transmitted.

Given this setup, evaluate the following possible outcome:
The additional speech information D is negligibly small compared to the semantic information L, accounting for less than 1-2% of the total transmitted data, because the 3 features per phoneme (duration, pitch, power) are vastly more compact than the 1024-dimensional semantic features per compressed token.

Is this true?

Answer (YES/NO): NO